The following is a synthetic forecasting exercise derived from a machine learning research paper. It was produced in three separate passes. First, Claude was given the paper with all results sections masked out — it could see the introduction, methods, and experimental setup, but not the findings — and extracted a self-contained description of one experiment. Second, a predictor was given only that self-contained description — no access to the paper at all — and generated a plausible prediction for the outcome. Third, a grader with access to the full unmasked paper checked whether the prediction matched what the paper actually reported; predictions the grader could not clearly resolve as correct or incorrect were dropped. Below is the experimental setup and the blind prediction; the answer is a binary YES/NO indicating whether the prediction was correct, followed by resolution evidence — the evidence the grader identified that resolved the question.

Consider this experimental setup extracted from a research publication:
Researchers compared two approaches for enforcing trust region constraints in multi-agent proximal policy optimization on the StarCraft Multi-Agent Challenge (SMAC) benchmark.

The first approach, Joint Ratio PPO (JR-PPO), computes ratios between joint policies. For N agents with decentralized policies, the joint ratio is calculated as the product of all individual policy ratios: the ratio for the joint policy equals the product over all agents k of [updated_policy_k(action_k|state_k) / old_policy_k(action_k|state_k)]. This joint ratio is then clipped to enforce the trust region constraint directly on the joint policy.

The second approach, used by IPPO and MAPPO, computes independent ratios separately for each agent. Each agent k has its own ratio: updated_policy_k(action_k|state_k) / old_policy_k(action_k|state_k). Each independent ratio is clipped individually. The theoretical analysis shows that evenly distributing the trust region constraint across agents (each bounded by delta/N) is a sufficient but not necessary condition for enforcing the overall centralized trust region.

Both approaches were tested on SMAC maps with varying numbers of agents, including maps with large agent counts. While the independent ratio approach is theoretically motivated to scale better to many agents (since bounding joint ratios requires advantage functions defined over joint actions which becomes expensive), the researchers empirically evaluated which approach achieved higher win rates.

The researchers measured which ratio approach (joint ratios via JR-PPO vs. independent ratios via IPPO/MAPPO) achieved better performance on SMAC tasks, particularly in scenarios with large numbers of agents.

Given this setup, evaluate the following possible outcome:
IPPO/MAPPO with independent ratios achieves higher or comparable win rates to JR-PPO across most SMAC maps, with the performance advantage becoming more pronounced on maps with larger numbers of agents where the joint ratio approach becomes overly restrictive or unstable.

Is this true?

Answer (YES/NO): NO